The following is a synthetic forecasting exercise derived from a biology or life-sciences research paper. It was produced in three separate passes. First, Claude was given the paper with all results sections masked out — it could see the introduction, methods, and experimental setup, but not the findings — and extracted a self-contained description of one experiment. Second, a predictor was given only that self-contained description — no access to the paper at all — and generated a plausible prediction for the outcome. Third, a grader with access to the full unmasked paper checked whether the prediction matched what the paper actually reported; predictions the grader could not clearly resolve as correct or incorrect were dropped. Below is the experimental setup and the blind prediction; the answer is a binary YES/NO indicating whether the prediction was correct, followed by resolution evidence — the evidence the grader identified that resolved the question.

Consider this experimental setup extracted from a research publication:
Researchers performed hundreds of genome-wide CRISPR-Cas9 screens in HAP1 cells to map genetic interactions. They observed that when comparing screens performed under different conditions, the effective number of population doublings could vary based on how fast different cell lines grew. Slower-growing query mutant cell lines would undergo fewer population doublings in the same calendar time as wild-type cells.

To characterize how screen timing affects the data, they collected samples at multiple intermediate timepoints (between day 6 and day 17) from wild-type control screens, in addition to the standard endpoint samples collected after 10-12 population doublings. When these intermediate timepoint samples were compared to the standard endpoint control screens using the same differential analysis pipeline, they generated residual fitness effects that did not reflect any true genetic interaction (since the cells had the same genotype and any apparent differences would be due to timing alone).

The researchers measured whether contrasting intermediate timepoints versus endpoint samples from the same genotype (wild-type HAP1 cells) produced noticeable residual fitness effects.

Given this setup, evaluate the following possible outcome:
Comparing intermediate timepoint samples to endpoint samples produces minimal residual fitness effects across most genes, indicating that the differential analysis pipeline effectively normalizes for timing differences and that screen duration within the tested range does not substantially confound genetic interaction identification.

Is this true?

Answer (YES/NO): NO